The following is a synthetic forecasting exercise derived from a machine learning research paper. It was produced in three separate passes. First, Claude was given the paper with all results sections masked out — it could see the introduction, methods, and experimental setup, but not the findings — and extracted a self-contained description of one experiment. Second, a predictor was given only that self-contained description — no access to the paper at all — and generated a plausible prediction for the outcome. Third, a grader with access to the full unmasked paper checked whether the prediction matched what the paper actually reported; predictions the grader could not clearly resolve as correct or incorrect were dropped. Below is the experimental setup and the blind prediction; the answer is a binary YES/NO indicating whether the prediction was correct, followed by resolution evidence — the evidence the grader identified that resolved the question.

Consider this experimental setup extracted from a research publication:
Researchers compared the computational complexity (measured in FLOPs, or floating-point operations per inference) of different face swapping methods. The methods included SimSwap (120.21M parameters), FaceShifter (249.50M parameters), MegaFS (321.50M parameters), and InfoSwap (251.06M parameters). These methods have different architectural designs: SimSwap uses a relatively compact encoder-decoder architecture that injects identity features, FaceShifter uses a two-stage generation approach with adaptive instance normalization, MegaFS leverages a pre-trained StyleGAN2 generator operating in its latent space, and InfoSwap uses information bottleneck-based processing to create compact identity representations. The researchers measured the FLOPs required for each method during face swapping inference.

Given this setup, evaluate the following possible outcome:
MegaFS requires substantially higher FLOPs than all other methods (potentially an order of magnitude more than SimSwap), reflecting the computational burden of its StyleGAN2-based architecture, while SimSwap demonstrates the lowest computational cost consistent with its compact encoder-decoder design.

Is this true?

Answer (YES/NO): NO